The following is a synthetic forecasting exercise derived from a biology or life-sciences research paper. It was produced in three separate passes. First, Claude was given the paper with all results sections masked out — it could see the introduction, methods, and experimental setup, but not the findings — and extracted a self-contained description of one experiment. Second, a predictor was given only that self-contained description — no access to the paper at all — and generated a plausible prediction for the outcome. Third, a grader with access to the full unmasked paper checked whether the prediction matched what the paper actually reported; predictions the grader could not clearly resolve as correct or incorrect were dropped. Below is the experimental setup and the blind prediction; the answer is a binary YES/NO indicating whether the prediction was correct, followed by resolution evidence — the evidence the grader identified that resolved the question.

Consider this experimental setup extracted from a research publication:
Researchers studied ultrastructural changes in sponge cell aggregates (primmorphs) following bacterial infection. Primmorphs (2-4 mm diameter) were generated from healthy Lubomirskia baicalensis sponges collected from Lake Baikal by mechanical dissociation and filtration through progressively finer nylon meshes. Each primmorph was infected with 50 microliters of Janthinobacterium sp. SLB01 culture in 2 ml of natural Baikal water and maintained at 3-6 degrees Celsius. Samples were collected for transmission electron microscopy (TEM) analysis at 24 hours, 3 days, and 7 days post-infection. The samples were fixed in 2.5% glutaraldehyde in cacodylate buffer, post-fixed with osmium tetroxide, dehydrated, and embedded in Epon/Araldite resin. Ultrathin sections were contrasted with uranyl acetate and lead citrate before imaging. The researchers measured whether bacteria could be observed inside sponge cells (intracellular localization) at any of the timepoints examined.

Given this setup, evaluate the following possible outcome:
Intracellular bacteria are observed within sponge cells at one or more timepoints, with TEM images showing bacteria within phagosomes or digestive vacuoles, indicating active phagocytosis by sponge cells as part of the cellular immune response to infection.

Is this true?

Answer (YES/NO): YES